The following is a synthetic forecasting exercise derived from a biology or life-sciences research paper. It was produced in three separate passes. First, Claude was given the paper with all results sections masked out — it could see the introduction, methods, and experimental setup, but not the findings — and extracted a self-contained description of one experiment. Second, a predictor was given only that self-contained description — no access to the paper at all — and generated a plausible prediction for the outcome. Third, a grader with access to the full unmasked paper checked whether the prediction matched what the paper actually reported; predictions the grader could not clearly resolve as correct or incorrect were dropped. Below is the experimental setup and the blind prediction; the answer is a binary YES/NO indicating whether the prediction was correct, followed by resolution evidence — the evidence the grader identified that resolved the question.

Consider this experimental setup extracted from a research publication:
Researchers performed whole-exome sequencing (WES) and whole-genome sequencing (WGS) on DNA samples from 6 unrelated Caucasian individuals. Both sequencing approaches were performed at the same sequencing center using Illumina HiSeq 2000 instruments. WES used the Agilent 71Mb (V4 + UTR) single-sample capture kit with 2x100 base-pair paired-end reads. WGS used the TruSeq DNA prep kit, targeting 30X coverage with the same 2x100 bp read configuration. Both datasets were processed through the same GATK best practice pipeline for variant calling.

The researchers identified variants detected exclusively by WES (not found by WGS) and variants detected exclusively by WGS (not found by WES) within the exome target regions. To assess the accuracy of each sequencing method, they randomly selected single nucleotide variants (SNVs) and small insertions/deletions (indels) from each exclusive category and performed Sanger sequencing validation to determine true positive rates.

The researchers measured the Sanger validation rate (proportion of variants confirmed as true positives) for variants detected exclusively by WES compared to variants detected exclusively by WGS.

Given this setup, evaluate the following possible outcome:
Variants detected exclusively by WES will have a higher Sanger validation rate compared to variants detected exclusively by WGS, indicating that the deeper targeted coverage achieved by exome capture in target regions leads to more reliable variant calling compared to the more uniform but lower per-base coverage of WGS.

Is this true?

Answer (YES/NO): NO